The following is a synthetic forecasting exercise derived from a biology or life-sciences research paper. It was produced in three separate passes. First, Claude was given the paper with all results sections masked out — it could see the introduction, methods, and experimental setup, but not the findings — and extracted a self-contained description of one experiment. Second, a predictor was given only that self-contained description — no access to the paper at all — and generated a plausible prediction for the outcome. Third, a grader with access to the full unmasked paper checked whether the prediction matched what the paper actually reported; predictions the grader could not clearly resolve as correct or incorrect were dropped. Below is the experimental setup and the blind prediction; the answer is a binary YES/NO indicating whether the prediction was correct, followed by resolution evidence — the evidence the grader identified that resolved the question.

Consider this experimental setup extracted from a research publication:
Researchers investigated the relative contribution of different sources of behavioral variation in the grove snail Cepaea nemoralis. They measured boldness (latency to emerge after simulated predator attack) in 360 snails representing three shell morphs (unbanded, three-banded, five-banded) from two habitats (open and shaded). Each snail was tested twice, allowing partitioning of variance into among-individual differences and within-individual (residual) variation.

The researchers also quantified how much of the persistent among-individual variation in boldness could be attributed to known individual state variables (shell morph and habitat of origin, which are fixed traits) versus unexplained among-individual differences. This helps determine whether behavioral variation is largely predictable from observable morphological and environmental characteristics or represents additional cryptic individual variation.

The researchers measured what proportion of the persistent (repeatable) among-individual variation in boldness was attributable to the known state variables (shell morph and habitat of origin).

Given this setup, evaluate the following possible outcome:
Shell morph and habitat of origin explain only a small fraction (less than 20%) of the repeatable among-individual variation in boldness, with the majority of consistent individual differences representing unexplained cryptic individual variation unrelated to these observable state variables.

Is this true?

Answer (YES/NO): YES